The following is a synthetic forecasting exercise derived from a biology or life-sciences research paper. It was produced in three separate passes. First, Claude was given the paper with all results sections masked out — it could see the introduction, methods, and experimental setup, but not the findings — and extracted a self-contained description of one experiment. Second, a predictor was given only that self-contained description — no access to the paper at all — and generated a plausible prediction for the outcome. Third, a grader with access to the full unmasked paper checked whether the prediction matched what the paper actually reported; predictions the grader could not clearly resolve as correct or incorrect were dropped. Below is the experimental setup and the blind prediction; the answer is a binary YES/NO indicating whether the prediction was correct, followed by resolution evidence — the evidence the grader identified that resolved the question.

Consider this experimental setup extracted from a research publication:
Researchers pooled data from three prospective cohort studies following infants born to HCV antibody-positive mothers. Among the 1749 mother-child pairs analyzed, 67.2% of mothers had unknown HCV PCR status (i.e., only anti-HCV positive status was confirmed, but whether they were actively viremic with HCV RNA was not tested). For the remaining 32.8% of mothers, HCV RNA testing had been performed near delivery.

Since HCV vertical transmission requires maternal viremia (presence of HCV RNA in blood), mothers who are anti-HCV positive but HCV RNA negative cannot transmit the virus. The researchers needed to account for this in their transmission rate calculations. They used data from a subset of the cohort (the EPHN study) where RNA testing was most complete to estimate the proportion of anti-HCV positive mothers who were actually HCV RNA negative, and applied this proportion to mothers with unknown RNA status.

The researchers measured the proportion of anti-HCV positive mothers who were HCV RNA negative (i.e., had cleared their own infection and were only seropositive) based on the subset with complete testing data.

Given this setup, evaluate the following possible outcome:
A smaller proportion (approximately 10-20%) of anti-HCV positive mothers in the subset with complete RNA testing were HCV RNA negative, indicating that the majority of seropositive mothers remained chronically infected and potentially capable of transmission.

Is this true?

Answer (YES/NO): NO